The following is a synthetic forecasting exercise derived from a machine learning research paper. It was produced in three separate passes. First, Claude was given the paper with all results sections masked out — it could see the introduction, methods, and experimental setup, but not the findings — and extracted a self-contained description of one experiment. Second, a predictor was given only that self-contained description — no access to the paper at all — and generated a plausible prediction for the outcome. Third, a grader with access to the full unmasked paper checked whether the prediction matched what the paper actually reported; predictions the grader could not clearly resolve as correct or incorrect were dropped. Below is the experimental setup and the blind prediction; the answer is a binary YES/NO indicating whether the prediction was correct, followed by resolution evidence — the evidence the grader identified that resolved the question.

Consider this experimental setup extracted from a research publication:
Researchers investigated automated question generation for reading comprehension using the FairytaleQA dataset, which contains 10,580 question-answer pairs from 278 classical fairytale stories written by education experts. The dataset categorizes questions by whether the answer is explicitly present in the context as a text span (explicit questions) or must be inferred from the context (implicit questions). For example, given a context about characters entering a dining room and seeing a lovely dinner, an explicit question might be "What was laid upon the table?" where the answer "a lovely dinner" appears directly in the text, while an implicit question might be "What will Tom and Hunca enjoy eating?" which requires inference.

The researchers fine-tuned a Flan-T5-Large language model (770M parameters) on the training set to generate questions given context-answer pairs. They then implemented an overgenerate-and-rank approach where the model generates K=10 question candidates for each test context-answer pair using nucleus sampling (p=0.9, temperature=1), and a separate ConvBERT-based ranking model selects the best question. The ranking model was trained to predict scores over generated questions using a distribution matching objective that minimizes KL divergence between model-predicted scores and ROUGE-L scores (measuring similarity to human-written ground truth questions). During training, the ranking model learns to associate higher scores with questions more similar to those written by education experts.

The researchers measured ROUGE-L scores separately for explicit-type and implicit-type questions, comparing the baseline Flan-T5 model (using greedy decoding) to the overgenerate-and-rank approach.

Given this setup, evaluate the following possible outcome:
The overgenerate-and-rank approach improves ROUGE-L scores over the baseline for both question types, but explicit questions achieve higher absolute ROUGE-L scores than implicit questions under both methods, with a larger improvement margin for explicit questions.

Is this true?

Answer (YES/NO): NO